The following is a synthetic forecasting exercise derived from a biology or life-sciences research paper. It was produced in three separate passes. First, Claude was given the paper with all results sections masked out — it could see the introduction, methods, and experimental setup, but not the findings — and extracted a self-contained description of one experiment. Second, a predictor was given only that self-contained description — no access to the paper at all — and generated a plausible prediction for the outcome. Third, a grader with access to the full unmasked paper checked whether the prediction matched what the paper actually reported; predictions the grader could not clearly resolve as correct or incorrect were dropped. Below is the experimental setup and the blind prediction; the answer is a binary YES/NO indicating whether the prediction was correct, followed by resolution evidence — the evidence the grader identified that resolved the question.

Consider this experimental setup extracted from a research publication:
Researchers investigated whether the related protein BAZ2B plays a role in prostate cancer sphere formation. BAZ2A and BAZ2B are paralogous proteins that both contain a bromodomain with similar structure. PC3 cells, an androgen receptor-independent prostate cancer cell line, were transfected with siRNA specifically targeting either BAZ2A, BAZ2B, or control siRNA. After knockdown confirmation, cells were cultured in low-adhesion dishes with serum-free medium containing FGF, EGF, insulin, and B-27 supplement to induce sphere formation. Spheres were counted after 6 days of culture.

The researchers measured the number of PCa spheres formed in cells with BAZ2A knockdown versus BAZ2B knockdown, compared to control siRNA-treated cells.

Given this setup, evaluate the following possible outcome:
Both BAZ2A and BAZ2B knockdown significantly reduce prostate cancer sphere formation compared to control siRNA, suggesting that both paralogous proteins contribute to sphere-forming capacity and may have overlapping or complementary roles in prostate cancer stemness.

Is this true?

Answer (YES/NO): NO